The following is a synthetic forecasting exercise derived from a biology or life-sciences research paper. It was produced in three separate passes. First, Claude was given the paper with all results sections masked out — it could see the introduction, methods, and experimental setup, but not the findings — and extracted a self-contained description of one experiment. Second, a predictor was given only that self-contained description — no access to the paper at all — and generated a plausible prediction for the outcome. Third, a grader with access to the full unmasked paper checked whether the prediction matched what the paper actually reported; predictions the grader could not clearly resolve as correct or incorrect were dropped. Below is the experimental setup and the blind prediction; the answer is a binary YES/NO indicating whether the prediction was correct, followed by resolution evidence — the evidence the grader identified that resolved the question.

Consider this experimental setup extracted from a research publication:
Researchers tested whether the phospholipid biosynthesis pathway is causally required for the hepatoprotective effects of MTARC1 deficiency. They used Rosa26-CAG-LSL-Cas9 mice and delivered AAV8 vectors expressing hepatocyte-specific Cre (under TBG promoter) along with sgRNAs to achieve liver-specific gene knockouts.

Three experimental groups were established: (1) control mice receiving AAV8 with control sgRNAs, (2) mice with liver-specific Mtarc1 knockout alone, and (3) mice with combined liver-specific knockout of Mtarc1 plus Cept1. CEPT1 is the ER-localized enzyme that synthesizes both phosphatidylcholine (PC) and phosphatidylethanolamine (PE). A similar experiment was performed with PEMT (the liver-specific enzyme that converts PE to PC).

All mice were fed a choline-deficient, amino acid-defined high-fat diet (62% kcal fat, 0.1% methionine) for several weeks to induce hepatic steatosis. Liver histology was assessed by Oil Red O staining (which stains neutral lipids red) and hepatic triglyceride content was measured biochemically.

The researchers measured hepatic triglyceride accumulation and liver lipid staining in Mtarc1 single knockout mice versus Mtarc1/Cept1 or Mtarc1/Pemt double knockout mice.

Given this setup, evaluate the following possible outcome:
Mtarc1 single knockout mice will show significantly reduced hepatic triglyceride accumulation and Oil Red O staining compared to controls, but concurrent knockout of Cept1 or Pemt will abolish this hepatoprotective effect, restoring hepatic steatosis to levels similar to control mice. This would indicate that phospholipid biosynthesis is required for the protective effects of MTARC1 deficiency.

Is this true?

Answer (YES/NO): NO